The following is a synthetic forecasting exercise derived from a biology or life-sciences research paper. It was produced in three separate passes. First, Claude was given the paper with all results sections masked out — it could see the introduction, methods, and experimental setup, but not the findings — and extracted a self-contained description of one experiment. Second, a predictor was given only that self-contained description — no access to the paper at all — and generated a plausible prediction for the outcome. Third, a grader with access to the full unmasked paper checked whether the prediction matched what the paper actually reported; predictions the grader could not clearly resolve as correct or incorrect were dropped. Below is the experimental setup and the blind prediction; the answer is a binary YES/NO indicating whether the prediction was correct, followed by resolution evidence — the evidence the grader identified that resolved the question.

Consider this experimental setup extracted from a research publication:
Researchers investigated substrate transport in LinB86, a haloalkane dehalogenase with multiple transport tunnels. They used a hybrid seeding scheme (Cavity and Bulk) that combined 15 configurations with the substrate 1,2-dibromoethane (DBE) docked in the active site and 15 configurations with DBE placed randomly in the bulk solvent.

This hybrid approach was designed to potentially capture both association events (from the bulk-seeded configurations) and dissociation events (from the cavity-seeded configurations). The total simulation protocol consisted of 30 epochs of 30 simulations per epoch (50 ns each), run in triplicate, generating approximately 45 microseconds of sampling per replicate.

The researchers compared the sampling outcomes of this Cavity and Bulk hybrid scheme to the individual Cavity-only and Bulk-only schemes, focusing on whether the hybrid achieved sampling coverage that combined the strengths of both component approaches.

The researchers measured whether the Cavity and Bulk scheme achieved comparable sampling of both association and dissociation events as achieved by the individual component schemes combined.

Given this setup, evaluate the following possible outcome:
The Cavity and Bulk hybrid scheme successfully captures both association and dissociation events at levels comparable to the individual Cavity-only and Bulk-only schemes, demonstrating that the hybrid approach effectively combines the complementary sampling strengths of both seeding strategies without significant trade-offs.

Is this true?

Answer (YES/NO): YES